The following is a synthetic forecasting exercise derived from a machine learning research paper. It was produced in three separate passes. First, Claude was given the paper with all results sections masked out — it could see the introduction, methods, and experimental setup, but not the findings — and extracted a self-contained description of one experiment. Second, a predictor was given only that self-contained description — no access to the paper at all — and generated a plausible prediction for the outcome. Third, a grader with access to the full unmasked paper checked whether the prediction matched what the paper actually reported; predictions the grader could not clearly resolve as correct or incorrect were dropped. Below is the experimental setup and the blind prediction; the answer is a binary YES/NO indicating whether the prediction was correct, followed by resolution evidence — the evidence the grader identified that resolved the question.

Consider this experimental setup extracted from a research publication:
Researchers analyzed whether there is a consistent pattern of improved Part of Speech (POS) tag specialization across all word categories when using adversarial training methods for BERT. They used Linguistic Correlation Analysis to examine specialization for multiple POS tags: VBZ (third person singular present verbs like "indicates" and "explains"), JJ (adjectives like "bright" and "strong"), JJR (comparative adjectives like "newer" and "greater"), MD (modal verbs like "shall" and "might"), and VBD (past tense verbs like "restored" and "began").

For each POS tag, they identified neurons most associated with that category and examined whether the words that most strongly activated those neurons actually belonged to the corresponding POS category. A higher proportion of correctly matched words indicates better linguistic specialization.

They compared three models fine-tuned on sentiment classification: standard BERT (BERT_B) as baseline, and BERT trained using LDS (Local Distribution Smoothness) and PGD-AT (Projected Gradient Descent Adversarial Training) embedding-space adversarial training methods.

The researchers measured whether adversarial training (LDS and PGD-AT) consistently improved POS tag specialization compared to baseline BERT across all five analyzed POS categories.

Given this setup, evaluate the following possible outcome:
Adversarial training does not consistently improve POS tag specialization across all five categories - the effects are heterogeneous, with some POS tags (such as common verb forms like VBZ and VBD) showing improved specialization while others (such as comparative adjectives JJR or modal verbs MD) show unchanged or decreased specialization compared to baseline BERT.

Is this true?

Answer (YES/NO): NO